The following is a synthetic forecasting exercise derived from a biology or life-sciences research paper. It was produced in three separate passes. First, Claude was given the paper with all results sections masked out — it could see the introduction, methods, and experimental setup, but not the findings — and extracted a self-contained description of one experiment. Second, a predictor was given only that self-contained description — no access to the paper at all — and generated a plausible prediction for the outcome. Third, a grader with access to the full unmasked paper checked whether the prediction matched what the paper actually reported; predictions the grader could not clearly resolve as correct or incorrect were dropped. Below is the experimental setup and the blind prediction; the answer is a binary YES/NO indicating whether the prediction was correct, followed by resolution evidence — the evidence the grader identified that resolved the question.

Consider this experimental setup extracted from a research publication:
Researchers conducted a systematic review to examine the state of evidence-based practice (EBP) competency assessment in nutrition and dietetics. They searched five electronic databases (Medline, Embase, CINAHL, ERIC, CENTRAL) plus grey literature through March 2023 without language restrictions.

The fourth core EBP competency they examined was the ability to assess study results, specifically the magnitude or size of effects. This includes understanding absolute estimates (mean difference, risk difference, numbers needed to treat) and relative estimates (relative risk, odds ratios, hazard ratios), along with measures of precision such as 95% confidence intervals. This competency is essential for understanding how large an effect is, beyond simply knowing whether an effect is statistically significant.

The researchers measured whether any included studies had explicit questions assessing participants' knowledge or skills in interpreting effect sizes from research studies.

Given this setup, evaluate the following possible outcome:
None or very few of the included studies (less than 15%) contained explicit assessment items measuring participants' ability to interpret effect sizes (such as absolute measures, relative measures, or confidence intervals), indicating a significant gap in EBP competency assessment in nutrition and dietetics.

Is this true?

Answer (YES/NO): YES